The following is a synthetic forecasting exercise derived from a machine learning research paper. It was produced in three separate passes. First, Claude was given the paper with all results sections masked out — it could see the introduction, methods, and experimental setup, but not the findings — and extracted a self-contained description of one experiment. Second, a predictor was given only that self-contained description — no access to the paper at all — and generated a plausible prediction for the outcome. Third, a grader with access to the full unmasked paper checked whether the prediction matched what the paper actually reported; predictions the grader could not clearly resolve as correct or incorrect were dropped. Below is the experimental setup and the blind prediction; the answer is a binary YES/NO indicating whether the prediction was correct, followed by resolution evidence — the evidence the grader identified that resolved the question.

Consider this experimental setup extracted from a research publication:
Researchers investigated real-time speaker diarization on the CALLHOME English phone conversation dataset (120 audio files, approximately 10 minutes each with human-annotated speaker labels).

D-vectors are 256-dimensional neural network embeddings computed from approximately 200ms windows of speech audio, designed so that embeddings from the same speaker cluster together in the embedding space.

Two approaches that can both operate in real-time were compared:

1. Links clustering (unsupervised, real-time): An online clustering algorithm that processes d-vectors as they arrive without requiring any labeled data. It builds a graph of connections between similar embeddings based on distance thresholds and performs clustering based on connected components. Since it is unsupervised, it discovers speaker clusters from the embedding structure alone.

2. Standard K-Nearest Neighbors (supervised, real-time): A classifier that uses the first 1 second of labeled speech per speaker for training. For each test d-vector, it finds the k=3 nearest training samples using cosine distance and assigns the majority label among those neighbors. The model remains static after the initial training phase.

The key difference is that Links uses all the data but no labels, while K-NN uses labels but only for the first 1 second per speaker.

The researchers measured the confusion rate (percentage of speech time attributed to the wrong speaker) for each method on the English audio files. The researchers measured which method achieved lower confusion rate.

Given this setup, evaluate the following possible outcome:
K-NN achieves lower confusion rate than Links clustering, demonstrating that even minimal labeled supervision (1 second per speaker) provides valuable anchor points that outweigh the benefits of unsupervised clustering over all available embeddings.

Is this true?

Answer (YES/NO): YES